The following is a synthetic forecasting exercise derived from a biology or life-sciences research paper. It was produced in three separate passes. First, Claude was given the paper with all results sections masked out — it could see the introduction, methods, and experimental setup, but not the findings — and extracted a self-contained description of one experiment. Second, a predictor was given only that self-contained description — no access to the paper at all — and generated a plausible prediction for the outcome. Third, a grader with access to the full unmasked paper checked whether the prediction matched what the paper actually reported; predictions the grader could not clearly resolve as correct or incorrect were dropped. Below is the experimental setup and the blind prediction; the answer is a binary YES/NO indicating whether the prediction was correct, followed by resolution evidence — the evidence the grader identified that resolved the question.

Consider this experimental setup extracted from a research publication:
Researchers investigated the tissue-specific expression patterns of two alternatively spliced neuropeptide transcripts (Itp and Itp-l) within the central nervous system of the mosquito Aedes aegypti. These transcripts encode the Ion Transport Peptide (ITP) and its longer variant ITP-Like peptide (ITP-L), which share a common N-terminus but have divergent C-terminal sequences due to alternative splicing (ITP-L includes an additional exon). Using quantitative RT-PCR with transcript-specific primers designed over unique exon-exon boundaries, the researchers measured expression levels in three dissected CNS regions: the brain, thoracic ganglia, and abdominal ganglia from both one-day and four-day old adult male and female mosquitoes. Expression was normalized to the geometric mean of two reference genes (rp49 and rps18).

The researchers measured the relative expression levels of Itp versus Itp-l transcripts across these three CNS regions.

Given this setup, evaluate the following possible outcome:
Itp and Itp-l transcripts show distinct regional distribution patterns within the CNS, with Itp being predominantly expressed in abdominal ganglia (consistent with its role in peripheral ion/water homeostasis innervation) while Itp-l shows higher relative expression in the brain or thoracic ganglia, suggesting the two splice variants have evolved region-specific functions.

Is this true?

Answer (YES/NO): NO